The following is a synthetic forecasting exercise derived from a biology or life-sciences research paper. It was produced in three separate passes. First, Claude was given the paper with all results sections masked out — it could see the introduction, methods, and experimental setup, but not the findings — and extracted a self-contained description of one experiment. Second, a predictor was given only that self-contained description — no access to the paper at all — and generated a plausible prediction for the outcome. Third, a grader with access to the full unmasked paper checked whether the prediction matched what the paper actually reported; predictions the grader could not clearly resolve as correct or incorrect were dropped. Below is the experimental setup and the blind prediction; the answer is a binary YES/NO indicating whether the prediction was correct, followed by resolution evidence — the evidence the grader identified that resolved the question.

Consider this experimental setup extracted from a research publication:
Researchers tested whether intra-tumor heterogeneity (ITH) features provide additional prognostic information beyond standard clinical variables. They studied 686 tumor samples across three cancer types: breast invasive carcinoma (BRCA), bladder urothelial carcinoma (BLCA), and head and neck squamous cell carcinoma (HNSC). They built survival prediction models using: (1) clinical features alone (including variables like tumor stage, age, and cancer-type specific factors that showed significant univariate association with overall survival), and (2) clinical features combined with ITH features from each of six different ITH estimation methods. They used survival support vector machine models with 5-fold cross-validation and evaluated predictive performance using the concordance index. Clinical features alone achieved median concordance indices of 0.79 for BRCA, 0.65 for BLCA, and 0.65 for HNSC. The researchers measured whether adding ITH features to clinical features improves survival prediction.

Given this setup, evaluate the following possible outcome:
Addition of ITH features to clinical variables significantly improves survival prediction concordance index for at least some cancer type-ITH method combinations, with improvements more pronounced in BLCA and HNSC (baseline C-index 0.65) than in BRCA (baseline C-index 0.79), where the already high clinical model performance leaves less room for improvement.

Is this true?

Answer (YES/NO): NO